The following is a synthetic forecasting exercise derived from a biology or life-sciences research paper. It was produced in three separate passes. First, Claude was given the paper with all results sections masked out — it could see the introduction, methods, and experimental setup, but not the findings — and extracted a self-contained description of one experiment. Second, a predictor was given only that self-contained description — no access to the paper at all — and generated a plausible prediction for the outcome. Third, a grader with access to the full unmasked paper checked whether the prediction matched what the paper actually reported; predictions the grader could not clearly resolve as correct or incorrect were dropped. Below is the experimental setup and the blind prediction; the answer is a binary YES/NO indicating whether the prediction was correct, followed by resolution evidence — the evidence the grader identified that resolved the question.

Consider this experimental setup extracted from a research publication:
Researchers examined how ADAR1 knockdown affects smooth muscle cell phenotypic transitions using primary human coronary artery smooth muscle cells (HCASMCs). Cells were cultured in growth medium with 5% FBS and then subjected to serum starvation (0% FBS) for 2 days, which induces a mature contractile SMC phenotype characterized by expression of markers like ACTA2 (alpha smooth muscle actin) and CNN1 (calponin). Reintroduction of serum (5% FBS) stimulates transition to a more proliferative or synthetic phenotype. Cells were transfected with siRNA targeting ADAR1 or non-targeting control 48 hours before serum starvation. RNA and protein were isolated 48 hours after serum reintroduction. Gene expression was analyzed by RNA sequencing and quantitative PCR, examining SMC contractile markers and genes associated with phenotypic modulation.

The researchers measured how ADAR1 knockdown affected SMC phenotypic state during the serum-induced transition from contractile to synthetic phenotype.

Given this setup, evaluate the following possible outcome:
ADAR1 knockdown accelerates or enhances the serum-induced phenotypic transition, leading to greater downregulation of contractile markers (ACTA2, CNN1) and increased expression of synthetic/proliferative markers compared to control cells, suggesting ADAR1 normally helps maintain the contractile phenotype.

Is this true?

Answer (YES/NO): YES